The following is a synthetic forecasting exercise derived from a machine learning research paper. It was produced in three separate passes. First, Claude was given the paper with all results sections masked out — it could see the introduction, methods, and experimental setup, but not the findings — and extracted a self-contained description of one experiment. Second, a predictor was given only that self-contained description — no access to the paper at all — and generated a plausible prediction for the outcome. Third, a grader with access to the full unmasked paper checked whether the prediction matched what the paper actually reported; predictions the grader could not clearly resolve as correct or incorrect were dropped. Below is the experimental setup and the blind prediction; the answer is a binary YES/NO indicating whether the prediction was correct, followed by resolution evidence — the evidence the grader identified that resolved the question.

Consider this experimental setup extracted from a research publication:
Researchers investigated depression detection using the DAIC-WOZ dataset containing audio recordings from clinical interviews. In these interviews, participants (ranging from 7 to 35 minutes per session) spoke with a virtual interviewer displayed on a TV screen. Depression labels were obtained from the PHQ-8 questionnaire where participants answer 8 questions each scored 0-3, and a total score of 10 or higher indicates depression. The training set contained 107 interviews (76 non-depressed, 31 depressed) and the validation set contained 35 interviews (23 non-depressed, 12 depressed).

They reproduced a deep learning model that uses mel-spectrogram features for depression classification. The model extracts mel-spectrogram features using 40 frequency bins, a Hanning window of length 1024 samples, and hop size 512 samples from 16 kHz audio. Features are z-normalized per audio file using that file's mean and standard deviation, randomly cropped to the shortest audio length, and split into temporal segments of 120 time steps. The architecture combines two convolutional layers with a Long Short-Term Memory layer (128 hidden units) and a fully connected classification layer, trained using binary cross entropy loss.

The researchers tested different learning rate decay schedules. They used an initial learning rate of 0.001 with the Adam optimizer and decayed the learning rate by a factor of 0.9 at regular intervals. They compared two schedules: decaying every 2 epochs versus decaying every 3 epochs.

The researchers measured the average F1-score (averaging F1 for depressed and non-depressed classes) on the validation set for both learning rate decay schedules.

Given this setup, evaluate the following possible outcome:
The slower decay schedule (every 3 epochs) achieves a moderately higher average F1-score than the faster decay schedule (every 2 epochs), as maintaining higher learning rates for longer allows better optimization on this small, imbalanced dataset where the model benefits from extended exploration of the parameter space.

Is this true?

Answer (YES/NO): NO